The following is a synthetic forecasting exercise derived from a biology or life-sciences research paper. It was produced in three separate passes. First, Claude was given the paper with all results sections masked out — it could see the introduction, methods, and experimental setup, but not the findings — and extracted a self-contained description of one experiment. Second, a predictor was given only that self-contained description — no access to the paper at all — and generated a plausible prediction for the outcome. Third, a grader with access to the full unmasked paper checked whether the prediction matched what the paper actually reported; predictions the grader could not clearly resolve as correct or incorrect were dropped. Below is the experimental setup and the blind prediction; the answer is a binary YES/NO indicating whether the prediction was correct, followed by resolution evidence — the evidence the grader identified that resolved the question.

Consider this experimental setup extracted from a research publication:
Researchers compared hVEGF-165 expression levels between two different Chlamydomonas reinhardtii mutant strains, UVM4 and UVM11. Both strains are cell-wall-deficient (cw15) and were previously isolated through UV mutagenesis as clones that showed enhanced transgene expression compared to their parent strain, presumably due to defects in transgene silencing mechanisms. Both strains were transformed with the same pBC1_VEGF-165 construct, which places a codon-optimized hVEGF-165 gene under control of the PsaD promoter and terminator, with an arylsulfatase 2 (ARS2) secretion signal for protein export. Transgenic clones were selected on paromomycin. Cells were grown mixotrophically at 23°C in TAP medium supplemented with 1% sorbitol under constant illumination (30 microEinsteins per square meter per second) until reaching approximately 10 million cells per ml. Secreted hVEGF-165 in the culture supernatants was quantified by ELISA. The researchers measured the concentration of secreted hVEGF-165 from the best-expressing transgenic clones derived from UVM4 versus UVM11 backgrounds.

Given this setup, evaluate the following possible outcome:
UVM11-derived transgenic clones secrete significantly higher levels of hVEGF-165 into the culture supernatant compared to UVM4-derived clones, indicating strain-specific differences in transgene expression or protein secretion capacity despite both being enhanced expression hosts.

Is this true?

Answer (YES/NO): YES